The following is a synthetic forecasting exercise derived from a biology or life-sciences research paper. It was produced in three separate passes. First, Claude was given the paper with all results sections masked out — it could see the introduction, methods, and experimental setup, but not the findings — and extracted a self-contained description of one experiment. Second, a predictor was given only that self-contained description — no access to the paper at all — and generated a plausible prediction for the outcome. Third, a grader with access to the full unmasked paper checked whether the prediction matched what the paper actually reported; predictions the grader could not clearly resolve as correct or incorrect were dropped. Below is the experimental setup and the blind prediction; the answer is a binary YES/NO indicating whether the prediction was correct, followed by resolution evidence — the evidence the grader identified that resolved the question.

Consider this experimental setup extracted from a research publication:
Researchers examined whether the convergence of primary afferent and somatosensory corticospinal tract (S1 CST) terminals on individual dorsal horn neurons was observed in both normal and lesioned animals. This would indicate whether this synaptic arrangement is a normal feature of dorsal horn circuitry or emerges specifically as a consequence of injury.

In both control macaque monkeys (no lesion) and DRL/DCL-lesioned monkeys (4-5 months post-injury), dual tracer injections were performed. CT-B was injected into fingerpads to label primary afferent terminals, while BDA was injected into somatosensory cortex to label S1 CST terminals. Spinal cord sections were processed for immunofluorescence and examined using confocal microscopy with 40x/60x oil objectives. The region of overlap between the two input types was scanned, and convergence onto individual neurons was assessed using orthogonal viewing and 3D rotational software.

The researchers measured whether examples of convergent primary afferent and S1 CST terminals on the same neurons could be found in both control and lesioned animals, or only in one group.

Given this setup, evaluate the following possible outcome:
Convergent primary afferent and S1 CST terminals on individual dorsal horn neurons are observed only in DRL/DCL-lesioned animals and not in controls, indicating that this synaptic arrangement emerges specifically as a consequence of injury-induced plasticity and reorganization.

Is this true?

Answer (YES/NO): NO